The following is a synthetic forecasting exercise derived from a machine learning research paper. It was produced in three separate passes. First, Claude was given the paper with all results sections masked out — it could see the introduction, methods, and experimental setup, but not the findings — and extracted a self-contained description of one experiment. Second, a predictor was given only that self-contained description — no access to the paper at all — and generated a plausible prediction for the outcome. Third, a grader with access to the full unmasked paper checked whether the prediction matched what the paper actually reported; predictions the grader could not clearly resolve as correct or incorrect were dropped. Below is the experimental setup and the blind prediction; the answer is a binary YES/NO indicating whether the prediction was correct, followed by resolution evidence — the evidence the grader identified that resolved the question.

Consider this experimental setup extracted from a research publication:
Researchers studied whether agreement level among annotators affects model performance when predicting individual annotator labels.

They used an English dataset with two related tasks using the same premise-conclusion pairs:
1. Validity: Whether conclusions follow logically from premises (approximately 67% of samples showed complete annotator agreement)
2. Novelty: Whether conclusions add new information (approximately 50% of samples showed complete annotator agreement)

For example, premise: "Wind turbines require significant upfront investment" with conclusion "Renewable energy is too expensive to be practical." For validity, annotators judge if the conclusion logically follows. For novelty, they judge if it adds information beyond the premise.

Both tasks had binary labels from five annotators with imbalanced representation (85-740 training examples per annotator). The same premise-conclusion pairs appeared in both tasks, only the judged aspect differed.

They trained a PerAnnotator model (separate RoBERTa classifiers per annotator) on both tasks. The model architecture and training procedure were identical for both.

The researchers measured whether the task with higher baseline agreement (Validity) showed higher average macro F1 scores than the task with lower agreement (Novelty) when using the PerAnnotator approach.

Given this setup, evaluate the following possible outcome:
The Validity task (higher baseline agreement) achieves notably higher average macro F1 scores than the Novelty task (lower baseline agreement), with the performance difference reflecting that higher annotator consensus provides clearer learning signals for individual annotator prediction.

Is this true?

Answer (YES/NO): NO